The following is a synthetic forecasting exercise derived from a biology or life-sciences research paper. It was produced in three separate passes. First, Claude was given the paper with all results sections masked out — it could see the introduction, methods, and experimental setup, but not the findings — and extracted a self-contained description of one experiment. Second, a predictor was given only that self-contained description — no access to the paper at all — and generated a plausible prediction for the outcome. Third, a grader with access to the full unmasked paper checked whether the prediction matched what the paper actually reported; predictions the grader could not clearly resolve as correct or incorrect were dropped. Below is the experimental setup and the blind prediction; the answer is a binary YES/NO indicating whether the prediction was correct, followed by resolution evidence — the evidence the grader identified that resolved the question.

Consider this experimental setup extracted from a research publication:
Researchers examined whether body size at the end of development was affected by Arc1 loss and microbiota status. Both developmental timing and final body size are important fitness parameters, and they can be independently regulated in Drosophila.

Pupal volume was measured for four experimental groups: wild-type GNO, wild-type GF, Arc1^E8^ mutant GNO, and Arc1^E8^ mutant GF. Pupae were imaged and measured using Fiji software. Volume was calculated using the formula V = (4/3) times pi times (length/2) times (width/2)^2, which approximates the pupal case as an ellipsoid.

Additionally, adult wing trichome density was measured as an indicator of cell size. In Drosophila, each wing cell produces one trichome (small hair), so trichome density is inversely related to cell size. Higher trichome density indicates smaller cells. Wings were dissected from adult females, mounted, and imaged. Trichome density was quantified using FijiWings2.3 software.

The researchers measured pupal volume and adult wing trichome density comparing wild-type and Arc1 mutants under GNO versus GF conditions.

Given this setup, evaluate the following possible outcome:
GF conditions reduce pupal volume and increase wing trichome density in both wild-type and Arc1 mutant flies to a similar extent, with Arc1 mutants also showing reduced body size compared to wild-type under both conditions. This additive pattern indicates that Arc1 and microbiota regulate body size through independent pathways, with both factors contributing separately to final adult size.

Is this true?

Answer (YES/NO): NO